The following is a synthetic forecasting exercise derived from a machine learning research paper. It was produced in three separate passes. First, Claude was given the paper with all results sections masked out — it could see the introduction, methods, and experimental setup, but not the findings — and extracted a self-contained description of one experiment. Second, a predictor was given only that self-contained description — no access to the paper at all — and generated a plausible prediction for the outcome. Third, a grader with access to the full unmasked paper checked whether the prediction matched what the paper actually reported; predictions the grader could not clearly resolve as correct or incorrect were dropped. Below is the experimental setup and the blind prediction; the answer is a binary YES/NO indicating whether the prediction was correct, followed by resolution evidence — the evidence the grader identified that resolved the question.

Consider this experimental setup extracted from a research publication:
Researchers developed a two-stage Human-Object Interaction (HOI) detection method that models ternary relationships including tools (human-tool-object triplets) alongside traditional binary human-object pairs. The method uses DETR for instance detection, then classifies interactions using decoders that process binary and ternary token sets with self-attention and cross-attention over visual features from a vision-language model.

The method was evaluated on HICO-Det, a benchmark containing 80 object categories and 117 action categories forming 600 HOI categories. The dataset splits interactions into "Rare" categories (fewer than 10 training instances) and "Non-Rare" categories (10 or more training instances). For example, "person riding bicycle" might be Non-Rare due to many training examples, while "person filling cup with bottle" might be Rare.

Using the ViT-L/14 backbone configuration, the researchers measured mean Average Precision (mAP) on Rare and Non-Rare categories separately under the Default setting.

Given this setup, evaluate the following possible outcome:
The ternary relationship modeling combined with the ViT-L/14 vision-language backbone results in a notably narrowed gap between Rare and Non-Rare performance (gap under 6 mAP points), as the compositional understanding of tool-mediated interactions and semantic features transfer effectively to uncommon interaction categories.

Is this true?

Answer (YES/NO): NO